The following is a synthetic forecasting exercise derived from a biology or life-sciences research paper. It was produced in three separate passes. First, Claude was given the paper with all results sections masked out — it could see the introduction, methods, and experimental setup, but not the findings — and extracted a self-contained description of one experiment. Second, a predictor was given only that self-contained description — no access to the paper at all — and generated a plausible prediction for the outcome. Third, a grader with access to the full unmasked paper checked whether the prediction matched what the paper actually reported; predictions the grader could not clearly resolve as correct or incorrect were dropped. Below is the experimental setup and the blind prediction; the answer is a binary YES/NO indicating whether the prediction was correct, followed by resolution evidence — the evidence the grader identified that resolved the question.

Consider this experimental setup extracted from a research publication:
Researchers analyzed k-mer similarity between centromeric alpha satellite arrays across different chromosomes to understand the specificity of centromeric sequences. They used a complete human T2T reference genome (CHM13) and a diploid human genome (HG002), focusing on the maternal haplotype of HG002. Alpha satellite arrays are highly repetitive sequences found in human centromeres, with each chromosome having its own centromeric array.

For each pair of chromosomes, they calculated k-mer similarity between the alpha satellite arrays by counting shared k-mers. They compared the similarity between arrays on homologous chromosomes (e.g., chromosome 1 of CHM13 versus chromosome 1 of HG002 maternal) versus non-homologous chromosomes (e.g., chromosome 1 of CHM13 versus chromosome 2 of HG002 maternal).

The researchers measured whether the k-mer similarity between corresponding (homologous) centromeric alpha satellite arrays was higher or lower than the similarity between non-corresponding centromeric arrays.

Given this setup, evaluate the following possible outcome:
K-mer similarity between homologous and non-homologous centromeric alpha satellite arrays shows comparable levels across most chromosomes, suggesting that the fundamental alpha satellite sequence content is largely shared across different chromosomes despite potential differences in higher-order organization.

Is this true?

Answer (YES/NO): NO